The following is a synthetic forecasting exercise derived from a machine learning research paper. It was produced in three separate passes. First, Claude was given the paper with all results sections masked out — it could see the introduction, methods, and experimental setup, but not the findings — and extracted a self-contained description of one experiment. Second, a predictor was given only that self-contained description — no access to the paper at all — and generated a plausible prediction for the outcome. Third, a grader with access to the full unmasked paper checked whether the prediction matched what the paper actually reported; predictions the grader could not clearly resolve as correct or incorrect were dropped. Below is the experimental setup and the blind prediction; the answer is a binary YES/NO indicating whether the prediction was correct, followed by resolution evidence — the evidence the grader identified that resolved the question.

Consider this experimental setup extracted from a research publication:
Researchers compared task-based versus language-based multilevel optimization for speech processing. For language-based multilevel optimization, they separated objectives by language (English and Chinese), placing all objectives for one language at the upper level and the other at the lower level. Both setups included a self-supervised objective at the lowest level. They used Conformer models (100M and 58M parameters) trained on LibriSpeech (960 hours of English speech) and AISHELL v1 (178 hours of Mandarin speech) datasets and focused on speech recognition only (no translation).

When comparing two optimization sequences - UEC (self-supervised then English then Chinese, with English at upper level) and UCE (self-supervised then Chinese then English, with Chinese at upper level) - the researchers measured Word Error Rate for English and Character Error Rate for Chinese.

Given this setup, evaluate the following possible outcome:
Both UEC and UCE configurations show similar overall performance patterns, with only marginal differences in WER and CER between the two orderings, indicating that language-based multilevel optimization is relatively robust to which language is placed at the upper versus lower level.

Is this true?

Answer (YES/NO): NO